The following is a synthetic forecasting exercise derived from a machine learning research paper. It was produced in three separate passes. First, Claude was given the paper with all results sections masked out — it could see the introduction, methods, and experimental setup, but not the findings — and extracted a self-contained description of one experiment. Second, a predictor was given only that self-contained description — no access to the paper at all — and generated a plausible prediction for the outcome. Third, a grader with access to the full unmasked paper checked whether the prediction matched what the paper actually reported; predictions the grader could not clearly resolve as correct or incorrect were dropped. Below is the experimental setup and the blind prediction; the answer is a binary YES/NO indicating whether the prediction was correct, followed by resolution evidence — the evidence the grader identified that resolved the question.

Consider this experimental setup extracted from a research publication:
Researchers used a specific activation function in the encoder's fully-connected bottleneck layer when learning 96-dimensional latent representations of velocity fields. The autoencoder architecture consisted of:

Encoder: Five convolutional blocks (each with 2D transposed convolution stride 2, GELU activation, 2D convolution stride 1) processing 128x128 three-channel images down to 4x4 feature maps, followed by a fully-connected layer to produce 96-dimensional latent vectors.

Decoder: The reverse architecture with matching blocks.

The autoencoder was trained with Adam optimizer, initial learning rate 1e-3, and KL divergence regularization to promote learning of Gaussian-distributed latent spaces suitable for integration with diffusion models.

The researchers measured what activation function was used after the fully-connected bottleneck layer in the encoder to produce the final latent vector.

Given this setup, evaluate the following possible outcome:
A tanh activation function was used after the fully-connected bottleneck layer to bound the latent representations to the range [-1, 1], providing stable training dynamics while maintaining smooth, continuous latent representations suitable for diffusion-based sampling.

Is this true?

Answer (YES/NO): YES